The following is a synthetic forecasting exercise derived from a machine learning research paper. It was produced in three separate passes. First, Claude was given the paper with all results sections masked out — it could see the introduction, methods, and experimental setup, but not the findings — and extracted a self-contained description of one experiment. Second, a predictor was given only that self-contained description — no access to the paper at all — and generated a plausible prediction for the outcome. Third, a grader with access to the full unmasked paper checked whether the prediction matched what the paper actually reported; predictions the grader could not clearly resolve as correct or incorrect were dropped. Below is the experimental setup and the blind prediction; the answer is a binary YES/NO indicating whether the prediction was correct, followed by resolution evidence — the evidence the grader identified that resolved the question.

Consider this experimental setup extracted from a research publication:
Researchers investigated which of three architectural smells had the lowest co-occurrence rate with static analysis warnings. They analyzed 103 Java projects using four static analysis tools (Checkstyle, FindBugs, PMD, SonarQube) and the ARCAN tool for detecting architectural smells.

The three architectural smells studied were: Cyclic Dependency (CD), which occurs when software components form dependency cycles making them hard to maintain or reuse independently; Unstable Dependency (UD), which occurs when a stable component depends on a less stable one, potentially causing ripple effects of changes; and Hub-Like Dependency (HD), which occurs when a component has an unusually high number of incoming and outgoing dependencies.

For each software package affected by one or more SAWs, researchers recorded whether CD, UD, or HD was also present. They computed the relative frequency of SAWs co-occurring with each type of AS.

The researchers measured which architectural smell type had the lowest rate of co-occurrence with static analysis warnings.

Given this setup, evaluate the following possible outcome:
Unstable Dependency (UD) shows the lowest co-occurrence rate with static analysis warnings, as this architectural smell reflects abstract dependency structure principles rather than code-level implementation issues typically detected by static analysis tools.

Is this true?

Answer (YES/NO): YES